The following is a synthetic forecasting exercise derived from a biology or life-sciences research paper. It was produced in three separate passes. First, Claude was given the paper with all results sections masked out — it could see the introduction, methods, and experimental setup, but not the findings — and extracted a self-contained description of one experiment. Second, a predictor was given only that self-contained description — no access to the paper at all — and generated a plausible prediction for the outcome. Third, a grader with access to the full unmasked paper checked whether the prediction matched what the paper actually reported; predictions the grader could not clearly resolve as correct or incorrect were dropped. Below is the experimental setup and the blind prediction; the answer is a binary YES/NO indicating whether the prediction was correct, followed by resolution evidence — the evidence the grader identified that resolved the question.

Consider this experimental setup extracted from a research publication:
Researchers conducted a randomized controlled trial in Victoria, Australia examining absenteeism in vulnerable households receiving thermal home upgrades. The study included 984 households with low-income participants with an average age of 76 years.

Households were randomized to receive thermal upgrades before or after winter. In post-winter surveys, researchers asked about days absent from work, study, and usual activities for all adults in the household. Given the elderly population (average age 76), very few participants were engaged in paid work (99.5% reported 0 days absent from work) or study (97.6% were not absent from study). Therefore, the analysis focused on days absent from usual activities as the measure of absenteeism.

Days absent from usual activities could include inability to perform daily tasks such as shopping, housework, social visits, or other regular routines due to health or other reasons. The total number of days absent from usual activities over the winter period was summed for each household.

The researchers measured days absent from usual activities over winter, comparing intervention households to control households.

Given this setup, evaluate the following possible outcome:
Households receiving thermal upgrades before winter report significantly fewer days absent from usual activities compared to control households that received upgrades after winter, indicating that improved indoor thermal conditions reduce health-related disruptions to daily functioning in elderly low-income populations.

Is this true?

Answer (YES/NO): NO